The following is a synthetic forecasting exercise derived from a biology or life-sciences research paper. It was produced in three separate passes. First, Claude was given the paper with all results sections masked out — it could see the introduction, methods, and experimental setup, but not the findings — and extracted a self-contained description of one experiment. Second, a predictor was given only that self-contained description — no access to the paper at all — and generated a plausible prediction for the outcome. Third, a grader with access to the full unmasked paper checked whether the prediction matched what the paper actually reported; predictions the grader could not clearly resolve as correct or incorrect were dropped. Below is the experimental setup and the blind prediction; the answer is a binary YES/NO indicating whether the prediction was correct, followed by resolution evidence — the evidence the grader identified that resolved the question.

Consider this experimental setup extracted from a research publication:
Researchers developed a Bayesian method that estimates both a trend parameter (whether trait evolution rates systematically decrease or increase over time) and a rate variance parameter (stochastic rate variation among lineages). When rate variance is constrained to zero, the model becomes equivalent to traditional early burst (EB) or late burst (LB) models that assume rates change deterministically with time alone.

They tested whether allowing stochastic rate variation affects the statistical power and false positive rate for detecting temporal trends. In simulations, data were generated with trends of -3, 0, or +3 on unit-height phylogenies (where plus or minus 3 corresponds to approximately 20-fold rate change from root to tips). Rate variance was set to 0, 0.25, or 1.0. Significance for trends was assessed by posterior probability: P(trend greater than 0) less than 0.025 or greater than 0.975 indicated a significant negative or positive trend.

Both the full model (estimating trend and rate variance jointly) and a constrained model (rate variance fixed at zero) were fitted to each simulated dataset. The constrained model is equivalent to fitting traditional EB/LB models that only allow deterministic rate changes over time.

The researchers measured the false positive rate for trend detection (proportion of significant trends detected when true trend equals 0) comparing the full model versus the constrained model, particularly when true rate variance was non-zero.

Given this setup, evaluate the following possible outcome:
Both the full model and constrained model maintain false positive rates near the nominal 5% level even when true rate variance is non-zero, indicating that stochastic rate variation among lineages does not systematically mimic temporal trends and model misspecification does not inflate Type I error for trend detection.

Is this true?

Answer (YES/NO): NO